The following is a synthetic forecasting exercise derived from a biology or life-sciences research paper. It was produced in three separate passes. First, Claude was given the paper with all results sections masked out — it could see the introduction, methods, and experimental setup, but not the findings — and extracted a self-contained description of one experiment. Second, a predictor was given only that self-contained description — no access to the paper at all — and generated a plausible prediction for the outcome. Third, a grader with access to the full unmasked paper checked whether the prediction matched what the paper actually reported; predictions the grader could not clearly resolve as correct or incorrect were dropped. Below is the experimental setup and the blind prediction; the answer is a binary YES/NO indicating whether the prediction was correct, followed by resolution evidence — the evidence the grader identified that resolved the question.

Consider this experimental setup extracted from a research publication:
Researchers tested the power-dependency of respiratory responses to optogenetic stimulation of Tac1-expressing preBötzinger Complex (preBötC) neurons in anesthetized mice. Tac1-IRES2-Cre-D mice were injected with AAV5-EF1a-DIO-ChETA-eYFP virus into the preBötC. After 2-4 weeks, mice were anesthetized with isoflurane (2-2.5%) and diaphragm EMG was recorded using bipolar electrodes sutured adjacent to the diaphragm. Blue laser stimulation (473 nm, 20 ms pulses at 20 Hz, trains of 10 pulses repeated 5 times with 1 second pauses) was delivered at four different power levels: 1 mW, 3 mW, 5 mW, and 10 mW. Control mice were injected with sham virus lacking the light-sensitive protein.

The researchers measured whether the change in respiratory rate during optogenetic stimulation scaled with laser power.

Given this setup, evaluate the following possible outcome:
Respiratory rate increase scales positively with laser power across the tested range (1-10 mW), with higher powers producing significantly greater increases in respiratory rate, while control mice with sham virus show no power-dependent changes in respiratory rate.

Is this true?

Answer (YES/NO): NO